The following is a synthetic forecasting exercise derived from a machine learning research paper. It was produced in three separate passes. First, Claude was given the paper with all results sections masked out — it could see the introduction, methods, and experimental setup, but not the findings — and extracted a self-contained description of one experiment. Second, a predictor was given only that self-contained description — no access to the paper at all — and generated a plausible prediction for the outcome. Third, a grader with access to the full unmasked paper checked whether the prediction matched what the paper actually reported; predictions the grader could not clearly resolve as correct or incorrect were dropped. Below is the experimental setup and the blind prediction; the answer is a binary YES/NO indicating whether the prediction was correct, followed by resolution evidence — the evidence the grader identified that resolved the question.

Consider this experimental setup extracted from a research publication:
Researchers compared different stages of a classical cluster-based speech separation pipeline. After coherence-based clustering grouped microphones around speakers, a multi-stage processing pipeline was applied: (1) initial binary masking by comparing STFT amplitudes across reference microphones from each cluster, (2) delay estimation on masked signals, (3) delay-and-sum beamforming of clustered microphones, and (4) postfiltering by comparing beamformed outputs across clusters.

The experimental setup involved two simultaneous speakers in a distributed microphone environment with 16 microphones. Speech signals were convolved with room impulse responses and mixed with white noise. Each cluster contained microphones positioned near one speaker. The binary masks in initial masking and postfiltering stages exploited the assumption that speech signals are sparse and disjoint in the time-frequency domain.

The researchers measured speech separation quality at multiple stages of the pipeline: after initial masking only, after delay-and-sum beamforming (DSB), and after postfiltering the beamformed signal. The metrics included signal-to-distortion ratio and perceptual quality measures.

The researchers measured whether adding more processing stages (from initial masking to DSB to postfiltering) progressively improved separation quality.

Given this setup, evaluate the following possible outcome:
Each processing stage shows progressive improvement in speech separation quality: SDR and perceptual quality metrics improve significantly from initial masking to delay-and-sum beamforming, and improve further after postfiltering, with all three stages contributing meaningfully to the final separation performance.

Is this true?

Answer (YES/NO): NO